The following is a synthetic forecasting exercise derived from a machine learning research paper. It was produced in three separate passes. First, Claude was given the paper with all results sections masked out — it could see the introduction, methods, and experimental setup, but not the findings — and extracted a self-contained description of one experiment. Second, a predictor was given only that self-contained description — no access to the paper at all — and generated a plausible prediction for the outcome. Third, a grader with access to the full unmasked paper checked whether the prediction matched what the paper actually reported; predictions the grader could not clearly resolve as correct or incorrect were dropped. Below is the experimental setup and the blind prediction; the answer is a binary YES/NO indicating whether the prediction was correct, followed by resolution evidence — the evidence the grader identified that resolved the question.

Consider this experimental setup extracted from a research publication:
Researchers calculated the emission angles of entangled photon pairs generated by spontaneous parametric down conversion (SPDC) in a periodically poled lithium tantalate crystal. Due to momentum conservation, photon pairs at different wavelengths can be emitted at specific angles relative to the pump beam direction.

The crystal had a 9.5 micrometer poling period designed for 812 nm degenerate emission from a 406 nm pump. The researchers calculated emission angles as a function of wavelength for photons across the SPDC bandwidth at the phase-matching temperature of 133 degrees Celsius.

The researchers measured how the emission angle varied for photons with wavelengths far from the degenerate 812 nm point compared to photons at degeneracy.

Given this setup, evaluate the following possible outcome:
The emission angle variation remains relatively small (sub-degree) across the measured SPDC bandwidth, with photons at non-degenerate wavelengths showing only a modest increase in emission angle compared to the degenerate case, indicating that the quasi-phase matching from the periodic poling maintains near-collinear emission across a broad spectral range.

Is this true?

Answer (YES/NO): NO